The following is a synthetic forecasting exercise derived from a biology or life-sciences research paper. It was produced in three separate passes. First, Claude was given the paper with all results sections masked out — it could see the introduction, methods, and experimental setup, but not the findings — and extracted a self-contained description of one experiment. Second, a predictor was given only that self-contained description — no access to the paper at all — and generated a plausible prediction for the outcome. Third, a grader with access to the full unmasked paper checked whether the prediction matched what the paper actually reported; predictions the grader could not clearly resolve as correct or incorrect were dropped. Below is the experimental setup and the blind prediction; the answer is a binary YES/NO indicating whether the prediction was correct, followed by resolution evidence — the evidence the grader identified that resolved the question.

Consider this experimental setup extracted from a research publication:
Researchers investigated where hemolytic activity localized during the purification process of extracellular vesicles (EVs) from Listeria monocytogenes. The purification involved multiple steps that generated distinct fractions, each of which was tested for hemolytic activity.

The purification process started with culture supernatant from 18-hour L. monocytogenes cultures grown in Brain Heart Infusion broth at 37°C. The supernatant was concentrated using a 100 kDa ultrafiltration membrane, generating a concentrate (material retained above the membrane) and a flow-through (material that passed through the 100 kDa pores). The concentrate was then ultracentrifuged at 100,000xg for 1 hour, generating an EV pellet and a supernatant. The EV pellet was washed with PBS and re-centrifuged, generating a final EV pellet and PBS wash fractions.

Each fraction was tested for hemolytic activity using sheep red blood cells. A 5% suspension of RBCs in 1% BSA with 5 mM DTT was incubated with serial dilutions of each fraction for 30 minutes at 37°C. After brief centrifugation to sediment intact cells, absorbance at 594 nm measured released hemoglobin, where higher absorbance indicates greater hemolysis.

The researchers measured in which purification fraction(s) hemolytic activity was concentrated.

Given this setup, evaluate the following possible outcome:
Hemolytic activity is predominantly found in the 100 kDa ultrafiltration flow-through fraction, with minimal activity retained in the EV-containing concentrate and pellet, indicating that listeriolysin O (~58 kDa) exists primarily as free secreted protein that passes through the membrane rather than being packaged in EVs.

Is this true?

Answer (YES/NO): NO